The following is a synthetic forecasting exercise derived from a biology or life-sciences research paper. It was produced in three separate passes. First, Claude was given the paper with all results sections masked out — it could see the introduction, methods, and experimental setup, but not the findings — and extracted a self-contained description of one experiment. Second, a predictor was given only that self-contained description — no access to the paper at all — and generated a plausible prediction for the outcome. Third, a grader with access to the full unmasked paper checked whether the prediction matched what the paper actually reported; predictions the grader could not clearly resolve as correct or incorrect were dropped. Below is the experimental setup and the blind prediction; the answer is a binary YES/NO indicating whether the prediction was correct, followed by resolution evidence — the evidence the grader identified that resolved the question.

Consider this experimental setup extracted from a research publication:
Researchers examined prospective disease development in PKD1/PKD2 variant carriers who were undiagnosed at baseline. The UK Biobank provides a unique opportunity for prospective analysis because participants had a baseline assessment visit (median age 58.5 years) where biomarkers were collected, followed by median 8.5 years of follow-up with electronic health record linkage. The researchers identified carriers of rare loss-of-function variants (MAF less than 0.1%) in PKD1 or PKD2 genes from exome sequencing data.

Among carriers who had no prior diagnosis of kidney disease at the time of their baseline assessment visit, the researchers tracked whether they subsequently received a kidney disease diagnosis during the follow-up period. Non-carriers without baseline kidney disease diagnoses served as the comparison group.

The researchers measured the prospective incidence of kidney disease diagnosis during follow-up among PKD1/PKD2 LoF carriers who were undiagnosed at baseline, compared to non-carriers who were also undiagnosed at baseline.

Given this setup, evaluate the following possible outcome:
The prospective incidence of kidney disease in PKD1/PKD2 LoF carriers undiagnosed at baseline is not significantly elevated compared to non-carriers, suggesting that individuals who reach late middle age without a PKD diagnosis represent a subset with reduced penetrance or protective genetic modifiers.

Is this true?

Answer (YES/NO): NO